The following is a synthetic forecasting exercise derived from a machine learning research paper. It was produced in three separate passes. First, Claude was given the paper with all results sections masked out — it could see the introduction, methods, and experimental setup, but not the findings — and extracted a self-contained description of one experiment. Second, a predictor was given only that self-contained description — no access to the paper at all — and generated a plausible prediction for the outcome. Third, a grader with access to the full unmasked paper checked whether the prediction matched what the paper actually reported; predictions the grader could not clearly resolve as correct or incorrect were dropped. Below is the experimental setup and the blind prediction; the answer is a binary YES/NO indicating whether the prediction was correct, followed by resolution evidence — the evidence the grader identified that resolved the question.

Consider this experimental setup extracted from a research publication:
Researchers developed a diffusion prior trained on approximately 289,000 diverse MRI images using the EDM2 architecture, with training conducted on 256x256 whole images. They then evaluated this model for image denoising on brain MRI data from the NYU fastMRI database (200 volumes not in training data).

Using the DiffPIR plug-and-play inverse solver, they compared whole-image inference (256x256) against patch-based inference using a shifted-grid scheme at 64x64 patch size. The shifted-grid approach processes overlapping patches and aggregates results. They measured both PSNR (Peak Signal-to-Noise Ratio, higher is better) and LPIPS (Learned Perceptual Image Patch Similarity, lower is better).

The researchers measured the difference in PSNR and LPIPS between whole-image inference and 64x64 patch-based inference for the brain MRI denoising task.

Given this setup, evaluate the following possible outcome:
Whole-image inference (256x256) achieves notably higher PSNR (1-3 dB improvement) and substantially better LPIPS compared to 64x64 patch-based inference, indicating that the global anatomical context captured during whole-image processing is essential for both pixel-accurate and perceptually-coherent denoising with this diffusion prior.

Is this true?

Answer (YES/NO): NO